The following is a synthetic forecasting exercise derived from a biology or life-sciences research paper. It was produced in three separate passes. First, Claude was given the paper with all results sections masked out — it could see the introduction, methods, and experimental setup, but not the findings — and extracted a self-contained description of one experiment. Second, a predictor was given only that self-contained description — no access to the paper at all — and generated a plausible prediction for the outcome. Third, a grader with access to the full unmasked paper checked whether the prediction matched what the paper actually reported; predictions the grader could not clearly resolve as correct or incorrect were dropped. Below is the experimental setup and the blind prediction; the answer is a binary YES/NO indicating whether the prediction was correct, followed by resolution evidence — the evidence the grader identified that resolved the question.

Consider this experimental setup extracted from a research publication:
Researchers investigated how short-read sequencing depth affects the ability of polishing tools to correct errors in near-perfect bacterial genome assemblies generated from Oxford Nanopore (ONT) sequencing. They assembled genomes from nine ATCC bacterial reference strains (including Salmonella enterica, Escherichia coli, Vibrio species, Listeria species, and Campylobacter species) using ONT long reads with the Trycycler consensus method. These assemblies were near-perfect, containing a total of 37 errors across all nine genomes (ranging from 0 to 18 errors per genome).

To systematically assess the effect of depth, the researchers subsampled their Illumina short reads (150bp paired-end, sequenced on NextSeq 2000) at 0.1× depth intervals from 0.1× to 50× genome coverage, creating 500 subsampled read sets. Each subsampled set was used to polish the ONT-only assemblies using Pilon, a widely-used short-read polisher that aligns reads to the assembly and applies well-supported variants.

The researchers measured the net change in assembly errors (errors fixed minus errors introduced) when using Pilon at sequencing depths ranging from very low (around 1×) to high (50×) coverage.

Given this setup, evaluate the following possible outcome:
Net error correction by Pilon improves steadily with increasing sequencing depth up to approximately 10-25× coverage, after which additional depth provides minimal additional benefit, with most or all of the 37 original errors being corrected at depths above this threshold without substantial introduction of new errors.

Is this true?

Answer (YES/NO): NO